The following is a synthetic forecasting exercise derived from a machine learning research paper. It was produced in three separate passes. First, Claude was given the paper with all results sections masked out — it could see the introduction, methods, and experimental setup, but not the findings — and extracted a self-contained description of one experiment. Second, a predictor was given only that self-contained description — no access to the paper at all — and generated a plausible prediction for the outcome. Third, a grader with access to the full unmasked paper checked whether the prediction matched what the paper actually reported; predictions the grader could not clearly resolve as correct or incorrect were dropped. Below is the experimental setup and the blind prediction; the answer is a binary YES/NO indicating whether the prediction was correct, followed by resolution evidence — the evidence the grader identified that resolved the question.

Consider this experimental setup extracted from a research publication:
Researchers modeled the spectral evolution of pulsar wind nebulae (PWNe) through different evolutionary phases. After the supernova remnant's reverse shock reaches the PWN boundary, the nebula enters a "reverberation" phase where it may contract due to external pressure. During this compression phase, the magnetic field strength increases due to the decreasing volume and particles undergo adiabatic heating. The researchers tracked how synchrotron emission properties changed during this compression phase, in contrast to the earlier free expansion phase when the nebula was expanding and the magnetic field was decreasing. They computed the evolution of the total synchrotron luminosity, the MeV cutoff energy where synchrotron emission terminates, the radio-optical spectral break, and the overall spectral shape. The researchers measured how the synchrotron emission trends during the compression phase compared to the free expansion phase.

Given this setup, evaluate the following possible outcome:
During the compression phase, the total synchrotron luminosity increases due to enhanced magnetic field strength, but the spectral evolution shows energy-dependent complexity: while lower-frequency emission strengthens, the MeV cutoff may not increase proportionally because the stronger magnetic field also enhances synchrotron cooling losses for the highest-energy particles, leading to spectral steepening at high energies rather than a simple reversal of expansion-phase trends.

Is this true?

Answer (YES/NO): NO